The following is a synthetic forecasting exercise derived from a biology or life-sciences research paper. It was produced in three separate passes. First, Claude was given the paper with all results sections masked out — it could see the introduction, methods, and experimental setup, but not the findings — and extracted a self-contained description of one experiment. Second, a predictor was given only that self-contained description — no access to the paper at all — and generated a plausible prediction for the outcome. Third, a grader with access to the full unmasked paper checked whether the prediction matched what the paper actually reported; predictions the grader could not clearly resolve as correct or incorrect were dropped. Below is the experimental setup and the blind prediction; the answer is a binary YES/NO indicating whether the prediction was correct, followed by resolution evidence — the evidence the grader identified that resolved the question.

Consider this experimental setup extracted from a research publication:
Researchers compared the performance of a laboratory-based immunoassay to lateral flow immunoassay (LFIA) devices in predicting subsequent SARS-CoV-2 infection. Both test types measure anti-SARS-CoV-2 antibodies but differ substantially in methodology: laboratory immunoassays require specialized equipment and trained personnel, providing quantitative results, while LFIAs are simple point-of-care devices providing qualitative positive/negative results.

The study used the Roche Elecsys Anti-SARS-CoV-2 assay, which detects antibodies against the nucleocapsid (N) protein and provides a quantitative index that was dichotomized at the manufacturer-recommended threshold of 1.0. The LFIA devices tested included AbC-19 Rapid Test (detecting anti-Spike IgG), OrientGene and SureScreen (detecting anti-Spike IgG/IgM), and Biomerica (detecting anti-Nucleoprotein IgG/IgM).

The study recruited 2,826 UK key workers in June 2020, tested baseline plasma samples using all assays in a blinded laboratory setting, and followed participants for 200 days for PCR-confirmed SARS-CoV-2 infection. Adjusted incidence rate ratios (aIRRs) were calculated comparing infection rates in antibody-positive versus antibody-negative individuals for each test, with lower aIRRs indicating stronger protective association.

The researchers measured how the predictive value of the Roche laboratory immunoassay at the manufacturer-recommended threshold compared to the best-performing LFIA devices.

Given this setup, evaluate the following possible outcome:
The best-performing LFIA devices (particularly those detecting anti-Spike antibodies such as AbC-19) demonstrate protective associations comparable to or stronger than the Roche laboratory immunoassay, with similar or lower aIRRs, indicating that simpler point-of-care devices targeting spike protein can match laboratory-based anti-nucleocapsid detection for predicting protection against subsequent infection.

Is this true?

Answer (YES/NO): YES